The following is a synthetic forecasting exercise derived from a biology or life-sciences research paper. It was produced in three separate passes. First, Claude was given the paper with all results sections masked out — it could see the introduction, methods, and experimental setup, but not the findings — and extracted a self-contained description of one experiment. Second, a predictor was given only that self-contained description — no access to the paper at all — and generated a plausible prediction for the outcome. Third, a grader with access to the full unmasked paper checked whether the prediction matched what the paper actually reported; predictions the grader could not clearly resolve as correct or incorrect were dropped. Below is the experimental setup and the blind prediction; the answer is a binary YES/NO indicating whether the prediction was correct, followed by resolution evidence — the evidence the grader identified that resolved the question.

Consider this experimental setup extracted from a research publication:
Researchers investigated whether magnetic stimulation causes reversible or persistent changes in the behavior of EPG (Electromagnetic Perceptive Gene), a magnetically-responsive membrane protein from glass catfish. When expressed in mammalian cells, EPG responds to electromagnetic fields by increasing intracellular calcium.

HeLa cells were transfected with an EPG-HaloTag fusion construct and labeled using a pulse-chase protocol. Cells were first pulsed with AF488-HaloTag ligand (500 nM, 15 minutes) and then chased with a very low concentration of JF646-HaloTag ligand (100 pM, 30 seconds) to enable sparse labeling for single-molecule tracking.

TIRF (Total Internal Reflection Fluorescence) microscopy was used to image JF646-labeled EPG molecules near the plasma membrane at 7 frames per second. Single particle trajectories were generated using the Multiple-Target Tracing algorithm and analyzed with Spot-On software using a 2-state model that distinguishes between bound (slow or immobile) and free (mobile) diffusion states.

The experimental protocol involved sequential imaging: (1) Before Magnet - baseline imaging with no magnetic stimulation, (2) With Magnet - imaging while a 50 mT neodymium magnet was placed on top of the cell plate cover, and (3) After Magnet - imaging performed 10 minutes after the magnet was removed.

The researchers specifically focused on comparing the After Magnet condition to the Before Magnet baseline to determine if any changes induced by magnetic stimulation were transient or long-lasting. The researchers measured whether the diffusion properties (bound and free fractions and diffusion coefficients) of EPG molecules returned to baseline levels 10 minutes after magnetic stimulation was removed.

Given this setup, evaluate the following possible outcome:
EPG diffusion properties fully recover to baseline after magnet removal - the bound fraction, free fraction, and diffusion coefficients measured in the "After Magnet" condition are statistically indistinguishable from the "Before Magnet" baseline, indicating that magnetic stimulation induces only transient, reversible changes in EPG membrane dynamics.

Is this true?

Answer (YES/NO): NO